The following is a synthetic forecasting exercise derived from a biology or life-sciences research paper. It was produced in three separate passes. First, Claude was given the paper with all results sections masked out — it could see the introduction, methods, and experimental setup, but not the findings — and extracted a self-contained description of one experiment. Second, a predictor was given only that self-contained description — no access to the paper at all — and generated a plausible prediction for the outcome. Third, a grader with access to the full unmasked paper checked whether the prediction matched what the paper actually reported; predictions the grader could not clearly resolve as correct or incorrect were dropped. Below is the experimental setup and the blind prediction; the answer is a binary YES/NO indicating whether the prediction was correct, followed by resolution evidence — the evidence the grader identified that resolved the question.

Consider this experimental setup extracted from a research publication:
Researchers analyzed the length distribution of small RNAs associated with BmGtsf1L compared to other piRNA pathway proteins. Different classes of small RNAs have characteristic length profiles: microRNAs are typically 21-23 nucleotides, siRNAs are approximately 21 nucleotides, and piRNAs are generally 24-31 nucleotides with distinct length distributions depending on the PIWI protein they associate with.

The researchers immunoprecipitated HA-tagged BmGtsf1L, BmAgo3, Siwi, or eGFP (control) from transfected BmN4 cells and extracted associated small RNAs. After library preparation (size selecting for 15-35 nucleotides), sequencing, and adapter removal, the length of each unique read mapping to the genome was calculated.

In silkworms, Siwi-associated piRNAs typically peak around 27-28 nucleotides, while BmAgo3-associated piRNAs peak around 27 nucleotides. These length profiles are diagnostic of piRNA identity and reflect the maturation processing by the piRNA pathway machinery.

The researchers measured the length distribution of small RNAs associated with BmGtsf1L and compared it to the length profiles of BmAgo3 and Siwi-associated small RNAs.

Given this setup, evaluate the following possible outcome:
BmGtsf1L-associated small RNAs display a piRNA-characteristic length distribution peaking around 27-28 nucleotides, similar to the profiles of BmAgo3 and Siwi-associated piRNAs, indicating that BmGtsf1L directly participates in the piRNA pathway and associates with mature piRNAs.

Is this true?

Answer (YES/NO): YES